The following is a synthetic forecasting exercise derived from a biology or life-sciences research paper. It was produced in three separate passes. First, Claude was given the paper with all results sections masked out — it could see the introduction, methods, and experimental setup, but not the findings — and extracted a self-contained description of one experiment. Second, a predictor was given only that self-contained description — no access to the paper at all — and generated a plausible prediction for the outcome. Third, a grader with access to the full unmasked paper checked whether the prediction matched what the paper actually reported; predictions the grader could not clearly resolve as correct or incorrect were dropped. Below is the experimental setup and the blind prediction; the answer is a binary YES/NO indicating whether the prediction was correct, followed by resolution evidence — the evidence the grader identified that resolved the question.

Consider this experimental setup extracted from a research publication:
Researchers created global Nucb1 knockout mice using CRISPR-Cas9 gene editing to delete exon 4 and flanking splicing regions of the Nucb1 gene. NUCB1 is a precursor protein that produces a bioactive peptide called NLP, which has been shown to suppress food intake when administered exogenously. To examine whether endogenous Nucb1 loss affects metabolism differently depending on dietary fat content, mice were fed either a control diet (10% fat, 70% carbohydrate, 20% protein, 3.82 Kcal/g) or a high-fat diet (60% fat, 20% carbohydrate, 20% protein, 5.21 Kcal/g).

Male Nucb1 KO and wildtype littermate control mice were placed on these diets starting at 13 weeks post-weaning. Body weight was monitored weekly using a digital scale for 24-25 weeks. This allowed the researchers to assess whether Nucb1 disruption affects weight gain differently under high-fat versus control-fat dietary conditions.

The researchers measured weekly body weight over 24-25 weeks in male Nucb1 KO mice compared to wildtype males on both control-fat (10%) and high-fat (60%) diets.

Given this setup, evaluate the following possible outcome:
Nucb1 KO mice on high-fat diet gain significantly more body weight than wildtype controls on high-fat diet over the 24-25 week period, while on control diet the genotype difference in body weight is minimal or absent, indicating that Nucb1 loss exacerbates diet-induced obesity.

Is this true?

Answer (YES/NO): NO